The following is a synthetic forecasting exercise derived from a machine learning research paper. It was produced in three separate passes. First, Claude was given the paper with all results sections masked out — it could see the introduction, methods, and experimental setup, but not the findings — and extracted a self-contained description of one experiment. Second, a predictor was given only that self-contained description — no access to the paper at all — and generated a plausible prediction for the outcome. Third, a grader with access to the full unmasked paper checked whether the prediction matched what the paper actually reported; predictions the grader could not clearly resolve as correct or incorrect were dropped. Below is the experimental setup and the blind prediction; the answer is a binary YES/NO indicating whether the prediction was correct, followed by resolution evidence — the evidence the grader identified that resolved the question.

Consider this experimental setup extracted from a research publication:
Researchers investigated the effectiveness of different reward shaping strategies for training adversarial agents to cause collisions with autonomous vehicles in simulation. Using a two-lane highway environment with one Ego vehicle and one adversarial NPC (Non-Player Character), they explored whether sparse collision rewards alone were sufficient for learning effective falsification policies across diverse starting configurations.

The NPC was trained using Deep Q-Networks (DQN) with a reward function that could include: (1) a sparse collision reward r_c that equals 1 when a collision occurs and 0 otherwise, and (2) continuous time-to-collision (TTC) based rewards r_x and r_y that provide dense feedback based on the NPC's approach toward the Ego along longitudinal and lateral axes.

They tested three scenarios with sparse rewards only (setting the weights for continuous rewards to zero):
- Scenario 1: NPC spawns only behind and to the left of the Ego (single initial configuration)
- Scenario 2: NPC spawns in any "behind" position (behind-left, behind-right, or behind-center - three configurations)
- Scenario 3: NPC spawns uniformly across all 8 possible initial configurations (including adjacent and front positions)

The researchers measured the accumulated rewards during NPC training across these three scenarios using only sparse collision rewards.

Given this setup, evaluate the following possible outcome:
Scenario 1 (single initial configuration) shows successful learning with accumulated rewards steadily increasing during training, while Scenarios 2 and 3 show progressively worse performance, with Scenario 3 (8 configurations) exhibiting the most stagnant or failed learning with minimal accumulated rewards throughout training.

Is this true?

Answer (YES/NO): YES